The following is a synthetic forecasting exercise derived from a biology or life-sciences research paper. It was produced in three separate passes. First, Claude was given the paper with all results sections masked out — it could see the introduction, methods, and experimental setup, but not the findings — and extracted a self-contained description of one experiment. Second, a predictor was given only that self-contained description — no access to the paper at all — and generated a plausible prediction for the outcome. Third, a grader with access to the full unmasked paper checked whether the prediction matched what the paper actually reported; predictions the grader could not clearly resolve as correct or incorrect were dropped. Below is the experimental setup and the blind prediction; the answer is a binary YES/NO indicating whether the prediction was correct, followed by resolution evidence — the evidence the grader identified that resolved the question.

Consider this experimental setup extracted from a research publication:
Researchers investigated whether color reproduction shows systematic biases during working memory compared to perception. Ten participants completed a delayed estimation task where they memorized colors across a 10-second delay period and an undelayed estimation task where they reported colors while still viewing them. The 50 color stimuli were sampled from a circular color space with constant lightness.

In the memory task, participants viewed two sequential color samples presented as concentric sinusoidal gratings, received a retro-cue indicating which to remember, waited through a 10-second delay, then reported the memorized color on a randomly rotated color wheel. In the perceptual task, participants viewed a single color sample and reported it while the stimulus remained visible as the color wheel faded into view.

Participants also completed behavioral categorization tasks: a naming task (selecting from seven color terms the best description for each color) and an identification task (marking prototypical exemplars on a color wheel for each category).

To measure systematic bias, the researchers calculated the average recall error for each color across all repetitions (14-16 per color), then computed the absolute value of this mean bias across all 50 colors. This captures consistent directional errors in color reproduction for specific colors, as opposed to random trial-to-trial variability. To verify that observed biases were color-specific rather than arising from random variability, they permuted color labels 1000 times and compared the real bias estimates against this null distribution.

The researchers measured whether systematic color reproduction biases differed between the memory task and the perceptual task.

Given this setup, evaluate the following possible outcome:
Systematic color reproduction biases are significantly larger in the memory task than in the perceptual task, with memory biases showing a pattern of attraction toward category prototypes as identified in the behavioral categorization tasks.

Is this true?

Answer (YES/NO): YES